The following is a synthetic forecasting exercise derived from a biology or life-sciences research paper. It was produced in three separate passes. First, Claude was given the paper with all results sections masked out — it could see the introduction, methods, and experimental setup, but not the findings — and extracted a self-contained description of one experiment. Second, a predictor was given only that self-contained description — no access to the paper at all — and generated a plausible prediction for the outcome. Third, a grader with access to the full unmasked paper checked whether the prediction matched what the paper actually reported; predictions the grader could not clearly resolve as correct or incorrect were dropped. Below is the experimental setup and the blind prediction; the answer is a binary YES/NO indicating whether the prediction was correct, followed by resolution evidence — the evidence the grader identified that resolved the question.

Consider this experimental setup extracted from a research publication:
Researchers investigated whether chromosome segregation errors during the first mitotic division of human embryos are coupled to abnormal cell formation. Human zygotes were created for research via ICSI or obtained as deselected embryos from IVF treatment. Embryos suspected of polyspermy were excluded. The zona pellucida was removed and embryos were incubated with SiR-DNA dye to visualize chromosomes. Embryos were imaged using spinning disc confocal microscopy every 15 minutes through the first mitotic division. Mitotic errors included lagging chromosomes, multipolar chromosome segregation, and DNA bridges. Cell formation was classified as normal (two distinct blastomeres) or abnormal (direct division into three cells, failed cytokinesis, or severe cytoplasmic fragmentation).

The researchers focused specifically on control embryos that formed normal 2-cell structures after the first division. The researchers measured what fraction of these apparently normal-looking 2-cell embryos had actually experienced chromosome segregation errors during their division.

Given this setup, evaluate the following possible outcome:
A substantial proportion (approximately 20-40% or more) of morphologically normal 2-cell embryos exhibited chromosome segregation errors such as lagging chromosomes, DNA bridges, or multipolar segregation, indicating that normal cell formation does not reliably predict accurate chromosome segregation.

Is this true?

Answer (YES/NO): YES